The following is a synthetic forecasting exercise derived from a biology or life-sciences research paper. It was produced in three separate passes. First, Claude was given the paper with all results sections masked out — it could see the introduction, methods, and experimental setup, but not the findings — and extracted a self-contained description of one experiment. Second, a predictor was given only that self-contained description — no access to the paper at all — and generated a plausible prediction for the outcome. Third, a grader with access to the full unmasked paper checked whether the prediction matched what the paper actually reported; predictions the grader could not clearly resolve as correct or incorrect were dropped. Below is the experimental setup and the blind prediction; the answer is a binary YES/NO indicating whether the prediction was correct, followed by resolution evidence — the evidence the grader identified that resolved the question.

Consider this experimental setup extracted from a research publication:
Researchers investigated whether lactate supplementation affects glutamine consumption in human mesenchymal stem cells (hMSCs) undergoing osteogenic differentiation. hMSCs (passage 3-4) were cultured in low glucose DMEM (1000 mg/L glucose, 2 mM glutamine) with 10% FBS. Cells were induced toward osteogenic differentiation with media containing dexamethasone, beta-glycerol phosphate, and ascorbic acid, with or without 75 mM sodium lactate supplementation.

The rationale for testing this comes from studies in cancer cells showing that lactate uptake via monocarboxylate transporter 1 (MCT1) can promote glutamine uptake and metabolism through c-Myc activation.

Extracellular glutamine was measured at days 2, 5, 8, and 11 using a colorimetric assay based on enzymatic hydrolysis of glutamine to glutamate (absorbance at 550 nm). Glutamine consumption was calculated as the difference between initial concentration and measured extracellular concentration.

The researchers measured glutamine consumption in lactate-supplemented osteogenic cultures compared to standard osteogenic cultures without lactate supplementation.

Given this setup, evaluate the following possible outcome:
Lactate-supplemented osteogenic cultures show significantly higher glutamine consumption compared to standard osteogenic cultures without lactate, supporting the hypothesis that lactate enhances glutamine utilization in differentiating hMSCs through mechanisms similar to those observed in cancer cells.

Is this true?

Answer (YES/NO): YES